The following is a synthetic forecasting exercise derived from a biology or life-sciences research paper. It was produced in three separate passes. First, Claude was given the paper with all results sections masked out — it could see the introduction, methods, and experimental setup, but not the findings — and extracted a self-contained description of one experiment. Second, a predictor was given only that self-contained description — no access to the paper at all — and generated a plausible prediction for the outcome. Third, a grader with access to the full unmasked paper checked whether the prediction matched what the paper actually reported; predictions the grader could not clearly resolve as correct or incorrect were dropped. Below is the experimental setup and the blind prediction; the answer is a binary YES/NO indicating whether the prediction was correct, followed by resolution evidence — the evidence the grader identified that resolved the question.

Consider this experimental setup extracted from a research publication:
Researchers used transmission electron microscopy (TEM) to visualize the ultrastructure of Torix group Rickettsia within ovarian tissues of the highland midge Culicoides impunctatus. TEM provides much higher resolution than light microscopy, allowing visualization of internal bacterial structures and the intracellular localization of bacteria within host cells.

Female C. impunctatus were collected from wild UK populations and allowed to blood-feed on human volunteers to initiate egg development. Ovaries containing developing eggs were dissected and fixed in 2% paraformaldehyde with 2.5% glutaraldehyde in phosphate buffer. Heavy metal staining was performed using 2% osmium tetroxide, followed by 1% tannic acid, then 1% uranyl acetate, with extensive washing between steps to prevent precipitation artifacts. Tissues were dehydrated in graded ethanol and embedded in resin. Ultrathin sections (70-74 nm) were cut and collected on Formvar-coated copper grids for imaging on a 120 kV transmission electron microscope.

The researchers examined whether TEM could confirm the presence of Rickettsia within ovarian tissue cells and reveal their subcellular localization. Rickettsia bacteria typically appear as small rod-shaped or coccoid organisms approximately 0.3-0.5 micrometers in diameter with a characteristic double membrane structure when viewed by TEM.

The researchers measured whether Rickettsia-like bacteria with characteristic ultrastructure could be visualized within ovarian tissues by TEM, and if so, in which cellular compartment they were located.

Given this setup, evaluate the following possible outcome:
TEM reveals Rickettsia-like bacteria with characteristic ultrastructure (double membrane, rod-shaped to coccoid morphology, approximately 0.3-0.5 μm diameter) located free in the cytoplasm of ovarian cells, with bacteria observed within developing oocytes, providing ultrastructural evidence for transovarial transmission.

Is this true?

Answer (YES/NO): YES